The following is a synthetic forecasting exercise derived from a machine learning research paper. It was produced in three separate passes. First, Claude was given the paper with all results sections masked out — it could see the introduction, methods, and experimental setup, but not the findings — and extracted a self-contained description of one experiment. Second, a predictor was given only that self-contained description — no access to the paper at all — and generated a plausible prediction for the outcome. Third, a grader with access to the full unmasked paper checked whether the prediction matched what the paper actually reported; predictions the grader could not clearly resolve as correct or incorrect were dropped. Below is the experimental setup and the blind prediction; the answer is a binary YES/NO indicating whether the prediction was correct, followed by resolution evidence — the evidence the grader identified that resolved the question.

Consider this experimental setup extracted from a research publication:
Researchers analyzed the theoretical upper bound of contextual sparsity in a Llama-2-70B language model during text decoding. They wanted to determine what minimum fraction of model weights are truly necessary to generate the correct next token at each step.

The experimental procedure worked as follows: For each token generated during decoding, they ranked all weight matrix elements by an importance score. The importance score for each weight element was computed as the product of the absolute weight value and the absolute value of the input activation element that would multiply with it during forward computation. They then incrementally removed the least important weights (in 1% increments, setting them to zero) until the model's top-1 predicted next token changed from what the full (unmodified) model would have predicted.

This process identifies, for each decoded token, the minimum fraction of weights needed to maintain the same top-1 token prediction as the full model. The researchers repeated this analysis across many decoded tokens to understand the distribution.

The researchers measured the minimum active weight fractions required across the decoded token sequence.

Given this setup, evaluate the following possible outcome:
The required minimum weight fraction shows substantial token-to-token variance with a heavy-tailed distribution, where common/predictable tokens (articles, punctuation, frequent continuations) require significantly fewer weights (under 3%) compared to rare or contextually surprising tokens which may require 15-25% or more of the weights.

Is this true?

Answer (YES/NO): NO